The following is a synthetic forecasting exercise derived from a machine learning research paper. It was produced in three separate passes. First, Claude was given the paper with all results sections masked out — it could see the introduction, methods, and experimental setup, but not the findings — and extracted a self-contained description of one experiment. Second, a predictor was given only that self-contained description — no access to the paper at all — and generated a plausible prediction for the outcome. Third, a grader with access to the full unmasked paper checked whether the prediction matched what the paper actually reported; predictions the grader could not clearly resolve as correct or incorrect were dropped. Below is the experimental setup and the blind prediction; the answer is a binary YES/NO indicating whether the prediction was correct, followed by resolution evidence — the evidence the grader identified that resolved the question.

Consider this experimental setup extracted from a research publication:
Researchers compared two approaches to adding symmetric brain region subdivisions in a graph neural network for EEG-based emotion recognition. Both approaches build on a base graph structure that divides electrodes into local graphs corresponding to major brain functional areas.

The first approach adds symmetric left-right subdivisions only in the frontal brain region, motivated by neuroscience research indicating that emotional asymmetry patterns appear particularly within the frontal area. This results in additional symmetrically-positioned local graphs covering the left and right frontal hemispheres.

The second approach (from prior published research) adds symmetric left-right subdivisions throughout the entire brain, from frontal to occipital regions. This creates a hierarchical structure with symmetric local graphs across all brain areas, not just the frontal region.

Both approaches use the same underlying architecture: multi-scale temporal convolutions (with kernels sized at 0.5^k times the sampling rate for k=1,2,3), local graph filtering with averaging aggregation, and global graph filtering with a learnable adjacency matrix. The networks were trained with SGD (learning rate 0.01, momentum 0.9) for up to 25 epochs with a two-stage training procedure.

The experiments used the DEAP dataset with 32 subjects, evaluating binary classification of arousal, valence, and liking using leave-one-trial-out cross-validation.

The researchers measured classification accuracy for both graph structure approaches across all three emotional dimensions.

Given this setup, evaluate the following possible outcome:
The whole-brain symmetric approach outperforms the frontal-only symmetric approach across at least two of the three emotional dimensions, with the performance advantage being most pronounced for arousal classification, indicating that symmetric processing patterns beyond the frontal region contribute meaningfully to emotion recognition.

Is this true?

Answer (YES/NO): NO